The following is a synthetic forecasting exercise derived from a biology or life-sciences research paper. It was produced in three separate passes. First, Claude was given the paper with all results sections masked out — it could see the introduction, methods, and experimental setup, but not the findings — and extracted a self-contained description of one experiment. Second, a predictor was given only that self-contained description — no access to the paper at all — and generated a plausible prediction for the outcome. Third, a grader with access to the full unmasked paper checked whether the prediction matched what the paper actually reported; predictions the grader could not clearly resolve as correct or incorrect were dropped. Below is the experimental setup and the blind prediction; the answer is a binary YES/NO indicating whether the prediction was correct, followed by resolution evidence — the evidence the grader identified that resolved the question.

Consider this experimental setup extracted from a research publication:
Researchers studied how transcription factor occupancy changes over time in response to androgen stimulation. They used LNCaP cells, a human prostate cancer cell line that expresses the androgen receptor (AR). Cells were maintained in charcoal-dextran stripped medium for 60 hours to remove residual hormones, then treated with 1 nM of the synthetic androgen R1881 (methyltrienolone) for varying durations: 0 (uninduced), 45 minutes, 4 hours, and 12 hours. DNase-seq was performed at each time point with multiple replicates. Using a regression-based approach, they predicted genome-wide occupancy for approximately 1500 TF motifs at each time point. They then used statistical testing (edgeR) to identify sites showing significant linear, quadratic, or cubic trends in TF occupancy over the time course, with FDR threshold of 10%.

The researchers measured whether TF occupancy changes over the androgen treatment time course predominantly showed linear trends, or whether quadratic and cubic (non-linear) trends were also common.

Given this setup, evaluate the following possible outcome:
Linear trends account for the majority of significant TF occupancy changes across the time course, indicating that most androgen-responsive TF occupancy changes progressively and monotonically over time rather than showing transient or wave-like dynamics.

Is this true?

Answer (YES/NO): YES